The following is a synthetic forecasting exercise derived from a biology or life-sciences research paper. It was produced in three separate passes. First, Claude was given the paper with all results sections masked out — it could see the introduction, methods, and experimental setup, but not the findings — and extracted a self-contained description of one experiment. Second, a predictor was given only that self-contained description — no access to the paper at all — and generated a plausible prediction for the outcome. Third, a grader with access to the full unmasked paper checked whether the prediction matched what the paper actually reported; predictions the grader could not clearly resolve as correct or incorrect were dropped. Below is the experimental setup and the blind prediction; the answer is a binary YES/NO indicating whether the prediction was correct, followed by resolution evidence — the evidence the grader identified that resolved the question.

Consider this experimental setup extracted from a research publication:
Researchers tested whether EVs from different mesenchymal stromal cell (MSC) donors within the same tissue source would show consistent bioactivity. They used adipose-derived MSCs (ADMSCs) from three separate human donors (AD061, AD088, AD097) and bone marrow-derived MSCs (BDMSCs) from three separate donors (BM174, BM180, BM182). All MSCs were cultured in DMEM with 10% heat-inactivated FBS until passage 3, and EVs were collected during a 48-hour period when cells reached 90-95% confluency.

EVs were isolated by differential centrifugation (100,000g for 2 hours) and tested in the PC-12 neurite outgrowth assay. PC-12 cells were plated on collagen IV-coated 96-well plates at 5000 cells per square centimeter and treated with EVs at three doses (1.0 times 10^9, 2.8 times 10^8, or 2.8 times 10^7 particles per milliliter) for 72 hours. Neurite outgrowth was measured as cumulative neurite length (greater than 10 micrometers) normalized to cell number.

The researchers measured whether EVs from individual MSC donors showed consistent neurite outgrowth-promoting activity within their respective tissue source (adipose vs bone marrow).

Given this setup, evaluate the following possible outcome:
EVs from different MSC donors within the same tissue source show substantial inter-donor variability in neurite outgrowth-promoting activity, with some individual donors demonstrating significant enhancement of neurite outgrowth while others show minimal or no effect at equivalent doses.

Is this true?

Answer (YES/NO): NO